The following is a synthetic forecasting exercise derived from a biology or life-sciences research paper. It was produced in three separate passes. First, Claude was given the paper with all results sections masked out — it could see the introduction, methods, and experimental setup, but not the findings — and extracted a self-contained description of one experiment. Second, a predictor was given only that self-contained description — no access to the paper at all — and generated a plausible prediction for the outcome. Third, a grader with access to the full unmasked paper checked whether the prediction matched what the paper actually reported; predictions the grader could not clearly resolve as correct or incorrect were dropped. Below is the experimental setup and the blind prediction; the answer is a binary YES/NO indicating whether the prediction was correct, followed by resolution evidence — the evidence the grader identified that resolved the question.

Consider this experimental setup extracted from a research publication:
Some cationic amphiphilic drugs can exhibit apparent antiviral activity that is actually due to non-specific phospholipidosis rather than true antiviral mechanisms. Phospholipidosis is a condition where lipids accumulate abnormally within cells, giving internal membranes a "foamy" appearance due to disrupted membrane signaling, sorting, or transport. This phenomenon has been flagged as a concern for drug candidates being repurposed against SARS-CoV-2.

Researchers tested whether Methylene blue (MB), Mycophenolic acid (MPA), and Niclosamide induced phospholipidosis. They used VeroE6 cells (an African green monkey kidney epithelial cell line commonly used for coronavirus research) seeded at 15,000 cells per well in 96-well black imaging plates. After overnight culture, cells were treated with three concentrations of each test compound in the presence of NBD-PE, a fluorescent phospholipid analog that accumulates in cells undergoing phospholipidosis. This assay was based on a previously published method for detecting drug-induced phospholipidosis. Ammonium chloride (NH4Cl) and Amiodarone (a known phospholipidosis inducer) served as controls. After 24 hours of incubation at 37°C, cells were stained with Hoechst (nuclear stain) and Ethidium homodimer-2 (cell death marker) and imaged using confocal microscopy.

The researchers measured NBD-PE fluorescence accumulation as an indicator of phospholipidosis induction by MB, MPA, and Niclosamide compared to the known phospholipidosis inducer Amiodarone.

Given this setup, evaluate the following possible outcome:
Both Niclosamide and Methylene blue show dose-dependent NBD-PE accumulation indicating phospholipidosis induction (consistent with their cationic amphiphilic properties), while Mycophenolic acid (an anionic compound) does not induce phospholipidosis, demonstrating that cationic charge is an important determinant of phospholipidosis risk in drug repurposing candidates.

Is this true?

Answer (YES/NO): NO